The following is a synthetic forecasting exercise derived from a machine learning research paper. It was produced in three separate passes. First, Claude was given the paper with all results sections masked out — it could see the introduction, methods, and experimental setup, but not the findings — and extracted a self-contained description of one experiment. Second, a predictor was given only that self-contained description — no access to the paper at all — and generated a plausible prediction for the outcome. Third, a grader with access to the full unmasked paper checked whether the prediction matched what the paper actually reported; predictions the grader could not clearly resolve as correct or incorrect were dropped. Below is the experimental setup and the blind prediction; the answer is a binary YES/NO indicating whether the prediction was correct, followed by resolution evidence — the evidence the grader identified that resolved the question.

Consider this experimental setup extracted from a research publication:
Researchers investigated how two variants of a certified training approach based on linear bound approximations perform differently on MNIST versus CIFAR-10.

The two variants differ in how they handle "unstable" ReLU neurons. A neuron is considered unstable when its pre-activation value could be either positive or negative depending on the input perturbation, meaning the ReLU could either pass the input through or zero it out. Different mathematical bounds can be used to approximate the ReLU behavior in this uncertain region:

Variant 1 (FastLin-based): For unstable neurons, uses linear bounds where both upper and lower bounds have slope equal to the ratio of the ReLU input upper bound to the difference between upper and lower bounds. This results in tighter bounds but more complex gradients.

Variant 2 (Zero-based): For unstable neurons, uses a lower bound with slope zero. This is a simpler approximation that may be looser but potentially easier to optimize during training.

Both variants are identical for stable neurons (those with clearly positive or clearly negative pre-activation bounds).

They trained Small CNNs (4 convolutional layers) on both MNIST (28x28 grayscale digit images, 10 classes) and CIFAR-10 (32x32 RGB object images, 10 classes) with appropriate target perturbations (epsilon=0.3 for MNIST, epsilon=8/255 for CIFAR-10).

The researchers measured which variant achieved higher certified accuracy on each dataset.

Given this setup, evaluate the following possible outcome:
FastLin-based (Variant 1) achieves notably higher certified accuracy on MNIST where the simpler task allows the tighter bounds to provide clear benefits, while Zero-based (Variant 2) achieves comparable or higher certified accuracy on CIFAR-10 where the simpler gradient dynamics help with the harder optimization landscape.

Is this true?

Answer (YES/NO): NO